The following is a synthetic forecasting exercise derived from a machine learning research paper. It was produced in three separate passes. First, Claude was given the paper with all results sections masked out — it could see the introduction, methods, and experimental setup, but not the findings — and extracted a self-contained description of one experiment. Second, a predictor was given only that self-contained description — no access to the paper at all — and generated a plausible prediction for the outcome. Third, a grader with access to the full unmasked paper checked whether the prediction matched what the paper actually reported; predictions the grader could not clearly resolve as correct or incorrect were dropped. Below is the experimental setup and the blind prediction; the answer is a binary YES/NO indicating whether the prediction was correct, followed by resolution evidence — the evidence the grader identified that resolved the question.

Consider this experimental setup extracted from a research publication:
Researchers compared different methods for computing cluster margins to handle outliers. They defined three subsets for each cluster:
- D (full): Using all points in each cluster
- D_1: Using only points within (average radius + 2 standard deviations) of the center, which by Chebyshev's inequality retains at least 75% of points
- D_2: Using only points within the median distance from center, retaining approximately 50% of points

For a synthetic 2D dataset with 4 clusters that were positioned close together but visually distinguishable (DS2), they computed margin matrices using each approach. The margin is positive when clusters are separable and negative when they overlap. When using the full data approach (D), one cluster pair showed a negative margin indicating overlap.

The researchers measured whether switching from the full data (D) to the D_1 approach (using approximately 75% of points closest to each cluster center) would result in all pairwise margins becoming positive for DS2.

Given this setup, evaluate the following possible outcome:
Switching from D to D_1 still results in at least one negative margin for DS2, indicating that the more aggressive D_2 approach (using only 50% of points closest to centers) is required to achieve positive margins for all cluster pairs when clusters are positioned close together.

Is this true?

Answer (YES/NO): YES